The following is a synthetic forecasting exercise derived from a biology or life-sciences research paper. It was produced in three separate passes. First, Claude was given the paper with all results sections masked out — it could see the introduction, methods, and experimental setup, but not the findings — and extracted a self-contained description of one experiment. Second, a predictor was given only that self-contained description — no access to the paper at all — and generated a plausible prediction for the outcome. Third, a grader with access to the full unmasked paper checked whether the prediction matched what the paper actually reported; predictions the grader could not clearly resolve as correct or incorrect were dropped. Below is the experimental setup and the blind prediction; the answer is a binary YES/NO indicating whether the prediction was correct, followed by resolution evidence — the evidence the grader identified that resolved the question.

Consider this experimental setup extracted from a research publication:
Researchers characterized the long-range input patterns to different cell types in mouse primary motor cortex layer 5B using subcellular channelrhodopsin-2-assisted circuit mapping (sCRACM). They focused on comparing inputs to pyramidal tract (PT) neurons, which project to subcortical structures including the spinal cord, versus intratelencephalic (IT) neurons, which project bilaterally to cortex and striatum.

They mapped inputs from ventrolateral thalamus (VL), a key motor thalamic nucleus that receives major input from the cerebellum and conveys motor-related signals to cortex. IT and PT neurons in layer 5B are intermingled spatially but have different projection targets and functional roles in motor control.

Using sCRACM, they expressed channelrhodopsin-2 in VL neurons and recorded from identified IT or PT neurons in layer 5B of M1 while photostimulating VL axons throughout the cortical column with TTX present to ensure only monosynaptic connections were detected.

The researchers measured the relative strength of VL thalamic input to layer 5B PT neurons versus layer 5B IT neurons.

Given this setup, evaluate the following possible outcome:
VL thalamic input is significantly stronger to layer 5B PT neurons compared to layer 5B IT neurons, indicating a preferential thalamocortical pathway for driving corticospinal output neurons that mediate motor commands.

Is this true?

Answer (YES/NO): YES